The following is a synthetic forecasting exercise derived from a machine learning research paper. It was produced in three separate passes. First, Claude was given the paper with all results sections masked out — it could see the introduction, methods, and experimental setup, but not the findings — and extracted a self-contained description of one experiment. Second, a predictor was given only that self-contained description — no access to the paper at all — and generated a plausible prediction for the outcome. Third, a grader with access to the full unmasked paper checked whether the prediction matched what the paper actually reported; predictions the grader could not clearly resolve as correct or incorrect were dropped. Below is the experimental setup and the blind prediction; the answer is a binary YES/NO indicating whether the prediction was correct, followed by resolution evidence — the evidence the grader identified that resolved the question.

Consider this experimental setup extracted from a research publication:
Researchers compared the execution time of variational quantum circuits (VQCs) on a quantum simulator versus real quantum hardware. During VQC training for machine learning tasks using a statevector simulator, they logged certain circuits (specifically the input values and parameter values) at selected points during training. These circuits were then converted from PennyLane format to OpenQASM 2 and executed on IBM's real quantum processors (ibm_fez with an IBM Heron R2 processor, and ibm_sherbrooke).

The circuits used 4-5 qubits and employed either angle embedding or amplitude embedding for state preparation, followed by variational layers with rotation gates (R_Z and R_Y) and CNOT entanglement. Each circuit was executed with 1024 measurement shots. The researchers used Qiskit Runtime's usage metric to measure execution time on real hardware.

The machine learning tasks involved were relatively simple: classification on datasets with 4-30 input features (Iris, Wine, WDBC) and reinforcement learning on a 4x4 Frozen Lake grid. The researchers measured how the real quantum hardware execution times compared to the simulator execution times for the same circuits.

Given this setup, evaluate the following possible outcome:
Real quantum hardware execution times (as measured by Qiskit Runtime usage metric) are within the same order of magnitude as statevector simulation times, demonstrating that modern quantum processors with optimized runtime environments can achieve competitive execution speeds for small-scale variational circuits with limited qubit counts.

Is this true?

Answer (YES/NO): NO